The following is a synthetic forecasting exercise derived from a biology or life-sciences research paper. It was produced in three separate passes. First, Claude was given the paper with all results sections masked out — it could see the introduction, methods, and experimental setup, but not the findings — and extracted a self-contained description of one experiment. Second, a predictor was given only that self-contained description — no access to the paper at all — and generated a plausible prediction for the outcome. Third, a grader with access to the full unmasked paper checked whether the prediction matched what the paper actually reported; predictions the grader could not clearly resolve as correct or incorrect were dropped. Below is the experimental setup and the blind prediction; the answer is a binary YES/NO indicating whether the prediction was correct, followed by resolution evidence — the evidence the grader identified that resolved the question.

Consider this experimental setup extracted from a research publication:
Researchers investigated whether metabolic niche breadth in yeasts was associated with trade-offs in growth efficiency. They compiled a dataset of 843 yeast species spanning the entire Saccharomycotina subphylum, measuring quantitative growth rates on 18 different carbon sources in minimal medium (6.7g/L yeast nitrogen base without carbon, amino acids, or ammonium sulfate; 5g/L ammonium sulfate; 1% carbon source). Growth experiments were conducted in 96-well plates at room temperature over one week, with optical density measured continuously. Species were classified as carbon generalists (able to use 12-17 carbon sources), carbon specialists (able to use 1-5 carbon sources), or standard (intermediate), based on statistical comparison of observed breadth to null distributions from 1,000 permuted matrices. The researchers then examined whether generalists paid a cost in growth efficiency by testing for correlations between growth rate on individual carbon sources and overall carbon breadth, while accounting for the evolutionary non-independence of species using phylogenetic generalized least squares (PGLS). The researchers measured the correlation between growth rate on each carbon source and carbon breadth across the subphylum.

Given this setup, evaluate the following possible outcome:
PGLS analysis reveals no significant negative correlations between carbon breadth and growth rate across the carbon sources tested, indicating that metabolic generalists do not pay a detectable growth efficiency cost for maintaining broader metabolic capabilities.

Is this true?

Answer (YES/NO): YES